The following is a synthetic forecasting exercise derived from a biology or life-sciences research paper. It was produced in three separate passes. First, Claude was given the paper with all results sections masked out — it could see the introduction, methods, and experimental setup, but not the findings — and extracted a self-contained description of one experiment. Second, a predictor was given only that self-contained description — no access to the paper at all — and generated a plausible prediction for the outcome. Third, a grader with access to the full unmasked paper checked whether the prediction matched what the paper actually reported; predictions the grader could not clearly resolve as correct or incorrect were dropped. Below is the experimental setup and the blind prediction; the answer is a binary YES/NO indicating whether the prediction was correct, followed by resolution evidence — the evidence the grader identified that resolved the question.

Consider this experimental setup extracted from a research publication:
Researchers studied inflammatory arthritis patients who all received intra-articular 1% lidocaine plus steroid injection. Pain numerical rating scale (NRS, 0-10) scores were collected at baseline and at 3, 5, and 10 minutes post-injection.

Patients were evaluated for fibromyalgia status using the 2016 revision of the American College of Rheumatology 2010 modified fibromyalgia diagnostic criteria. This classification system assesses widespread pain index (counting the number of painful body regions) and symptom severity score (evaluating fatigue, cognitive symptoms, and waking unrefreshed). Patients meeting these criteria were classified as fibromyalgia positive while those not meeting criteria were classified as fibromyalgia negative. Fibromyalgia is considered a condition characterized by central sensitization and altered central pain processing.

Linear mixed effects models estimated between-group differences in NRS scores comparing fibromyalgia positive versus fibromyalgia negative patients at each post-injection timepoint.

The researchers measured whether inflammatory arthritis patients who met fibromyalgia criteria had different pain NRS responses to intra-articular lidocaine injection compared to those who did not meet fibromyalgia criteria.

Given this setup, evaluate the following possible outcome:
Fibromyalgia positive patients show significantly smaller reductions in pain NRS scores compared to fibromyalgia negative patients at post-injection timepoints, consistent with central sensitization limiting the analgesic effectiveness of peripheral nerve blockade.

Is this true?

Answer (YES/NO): YES